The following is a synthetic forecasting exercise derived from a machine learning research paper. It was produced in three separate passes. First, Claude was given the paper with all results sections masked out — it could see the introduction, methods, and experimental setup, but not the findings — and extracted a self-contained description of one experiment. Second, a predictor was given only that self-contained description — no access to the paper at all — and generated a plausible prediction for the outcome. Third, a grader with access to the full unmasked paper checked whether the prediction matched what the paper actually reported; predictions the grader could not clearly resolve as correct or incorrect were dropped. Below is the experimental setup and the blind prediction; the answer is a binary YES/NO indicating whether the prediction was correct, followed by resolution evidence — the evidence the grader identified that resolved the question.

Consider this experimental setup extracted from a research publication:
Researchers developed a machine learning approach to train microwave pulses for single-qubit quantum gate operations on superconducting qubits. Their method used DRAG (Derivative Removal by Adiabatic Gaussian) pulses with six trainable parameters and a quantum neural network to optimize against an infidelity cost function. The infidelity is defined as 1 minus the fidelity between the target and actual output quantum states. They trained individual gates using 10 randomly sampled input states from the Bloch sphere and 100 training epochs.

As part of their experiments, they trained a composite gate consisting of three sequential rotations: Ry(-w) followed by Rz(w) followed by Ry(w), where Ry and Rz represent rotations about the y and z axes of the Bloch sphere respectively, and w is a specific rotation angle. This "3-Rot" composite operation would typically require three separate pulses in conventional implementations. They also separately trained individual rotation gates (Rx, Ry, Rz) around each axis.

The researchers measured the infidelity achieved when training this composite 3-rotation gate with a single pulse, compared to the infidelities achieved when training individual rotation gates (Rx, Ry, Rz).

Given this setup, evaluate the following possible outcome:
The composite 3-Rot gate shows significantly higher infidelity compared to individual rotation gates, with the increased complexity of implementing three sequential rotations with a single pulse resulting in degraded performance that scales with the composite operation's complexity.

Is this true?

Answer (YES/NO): NO